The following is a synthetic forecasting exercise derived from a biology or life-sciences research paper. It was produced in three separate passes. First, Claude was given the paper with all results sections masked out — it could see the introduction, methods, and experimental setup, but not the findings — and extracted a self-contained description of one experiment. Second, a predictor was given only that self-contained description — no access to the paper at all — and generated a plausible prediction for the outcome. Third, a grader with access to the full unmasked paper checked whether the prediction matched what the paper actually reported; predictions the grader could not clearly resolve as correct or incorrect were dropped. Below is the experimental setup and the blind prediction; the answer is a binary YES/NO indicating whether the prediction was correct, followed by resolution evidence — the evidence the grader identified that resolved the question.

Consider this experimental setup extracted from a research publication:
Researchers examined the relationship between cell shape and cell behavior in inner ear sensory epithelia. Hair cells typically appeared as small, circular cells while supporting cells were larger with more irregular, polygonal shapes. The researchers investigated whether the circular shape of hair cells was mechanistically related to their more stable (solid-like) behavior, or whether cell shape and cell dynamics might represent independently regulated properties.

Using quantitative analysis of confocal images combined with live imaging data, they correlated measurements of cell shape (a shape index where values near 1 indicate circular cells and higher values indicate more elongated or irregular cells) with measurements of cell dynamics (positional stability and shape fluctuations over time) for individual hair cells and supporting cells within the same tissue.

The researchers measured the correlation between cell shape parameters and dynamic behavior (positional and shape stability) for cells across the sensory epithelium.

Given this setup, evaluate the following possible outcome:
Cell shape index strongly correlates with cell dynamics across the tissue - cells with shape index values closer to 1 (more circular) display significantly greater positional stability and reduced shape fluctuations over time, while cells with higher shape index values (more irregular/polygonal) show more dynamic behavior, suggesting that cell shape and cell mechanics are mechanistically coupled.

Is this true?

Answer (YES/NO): YES